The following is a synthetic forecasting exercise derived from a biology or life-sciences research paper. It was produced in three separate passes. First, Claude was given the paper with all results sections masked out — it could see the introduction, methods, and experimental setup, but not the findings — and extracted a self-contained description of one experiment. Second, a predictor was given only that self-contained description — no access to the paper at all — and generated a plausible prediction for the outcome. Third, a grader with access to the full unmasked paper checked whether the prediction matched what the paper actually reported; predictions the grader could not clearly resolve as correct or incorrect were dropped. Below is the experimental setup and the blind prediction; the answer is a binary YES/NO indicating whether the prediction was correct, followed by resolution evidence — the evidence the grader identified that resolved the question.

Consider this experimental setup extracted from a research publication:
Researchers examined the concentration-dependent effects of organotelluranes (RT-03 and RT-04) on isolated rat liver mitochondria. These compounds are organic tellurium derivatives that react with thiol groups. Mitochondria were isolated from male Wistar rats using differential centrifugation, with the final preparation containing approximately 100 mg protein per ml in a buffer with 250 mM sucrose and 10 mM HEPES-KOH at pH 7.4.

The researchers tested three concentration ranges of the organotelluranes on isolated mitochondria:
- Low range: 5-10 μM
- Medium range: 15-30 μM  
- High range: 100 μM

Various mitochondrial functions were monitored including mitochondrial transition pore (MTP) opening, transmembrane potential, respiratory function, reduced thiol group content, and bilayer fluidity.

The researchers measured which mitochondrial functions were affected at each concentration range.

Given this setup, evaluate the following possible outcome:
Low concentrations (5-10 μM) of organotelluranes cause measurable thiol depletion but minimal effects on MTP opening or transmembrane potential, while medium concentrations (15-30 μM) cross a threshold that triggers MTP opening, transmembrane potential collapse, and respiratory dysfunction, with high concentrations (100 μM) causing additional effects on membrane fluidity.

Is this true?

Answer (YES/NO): NO